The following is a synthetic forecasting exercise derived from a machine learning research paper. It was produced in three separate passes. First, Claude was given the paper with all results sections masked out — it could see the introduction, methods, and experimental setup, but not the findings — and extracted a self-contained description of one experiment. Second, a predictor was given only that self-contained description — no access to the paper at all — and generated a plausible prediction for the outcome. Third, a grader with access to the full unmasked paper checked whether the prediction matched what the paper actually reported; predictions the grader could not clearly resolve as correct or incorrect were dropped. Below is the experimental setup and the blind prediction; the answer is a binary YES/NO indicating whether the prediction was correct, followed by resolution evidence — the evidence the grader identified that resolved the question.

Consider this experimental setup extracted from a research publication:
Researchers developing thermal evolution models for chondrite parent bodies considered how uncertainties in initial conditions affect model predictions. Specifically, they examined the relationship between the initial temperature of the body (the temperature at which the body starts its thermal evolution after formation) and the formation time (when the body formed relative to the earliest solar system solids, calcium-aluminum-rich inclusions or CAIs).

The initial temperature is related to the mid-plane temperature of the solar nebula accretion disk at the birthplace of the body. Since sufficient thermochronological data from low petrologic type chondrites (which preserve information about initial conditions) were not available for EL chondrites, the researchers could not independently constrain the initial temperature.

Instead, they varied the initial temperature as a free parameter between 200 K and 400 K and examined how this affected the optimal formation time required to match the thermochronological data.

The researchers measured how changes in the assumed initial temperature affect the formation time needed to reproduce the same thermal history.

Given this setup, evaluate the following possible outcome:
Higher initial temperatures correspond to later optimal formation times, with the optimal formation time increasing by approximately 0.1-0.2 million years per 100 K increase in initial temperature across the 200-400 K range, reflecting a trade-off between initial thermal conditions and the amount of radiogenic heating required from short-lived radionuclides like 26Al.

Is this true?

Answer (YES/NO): NO